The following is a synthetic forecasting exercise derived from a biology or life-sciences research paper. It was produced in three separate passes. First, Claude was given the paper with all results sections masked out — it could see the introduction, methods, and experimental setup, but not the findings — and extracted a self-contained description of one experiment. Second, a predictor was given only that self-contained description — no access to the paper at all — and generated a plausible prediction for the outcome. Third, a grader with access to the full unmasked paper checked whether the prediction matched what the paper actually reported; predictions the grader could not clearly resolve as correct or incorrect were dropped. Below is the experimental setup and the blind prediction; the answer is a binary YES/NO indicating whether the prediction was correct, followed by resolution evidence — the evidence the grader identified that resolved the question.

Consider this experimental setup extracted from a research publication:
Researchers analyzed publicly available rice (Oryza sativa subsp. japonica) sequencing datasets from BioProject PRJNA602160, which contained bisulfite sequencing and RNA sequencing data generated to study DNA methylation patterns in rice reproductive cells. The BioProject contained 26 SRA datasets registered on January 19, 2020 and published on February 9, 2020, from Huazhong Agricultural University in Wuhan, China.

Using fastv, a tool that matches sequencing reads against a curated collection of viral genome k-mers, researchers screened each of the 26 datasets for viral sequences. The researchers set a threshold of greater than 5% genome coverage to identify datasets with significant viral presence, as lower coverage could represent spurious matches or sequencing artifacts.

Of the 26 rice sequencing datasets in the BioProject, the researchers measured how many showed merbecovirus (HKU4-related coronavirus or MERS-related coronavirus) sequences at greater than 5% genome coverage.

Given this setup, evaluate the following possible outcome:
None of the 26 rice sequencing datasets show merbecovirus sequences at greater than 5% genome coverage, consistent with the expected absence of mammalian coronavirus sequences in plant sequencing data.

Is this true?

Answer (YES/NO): NO